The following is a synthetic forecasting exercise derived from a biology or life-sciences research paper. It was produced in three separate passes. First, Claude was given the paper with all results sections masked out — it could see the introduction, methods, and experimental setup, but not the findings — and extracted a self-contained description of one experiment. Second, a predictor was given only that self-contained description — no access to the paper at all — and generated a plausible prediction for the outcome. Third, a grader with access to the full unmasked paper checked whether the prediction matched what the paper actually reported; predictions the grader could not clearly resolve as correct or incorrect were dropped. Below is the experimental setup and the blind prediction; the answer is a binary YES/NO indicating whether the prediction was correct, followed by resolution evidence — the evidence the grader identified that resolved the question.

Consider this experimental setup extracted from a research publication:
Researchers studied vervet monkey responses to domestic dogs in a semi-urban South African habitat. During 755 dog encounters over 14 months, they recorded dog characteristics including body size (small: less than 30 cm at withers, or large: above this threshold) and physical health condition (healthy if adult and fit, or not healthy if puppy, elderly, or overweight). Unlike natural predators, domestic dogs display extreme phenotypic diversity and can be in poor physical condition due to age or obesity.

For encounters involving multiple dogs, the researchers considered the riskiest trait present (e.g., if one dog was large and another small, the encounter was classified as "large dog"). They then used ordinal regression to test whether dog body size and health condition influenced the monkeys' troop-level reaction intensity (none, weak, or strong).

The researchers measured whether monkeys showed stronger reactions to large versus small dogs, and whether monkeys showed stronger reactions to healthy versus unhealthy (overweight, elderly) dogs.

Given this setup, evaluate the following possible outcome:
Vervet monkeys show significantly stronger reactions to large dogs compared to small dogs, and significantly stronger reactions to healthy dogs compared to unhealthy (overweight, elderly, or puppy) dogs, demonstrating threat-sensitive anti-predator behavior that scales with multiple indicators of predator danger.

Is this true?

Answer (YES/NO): NO